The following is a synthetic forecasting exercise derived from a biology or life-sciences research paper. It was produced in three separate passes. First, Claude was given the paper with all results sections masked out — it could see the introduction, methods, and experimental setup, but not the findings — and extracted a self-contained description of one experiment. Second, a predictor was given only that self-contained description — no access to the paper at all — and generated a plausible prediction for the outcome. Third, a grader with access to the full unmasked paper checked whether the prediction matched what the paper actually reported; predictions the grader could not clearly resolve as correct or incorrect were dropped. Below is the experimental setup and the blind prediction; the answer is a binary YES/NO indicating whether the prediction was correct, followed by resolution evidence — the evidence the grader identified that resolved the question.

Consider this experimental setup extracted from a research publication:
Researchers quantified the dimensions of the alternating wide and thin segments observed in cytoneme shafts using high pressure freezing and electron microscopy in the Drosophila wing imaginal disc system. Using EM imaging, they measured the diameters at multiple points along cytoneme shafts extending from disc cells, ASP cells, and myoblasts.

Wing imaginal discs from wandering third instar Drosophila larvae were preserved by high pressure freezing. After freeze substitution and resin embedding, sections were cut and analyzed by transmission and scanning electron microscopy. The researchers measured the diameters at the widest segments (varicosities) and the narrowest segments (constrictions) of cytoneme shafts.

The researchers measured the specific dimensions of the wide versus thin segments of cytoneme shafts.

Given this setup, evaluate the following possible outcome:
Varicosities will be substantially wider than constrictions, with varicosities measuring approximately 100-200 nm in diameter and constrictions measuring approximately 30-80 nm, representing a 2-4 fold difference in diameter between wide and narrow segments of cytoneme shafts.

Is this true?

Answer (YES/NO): NO